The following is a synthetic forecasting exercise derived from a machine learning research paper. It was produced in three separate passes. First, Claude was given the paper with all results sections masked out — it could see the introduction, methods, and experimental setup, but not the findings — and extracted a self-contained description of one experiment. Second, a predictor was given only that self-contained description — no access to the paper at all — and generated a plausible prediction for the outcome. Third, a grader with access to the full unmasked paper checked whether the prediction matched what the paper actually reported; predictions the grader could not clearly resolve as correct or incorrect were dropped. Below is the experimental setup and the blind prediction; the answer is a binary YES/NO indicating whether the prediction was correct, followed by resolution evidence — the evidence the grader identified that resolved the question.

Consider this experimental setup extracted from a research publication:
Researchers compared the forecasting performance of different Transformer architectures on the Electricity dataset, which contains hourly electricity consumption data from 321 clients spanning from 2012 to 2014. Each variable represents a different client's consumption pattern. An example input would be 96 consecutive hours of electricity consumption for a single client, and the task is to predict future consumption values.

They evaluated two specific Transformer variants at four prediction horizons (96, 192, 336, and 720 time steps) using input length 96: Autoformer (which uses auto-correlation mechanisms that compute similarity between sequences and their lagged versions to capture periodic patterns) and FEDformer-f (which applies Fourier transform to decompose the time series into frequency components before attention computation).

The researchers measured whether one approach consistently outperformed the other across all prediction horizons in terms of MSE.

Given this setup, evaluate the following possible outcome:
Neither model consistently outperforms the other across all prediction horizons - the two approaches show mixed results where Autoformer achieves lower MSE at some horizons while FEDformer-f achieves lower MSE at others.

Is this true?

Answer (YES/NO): NO